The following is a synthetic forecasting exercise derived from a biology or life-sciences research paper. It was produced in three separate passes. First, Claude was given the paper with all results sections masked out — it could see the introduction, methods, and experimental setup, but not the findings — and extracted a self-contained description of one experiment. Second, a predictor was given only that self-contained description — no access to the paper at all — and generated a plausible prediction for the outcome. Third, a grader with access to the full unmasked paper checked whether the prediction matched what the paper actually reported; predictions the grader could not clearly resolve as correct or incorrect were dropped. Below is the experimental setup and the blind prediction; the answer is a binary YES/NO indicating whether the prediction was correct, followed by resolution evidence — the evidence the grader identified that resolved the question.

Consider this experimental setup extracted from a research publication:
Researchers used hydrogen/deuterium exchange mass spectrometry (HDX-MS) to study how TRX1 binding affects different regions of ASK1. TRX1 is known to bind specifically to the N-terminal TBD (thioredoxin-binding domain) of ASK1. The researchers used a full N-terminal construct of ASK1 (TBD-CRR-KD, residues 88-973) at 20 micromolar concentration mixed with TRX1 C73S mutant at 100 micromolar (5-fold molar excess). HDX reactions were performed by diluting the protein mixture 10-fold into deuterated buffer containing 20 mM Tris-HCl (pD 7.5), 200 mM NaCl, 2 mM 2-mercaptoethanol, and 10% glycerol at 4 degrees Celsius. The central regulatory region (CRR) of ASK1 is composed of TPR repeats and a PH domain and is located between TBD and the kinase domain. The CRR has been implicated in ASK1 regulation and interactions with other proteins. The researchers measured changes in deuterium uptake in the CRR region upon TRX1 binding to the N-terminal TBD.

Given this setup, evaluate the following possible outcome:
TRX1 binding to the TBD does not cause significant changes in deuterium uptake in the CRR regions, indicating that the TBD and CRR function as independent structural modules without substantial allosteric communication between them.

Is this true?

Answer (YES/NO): NO